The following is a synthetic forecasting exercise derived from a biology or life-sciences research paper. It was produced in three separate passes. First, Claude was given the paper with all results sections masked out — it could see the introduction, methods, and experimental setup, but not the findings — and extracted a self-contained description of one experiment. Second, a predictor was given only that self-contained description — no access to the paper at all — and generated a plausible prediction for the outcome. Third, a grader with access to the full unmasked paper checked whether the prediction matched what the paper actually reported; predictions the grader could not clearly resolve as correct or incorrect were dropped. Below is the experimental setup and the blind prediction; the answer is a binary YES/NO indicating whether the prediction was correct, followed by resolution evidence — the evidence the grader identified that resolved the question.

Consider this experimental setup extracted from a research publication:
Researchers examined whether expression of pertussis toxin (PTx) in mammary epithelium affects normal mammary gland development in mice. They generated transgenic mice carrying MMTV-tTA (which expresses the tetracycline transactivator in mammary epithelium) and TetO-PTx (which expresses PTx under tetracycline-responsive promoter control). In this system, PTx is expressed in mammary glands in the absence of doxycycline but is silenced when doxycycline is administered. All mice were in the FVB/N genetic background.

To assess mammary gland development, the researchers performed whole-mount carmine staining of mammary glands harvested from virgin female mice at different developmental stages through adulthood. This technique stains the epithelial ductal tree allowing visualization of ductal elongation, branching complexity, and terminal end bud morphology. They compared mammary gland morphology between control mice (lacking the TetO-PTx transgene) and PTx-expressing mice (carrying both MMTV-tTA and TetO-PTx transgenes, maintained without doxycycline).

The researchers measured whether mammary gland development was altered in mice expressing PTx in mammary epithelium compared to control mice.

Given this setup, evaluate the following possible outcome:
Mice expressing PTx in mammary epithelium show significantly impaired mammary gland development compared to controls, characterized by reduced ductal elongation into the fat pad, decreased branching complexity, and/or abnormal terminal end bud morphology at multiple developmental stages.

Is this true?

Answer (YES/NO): NO